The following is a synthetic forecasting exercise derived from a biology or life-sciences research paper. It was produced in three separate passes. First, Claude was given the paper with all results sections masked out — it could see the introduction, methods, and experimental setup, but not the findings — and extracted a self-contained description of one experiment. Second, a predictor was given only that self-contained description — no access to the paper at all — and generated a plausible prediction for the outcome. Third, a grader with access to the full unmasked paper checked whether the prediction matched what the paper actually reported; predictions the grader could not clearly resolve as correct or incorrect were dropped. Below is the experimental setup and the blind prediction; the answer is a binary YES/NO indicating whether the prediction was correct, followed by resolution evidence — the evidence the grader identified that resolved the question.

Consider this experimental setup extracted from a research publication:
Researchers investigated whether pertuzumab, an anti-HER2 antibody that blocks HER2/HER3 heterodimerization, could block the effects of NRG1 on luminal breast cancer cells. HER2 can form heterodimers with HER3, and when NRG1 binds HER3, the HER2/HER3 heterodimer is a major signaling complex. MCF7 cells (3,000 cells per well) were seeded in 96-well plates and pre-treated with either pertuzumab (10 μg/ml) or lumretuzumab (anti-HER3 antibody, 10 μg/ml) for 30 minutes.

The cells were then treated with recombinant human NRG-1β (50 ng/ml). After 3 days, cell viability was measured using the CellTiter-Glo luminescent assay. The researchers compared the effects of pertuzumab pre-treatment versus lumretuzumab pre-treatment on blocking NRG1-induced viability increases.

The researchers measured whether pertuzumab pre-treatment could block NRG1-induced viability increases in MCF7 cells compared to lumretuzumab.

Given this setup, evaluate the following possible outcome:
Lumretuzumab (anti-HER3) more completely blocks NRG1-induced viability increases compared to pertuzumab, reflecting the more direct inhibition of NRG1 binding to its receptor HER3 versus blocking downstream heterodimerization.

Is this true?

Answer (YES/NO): NO